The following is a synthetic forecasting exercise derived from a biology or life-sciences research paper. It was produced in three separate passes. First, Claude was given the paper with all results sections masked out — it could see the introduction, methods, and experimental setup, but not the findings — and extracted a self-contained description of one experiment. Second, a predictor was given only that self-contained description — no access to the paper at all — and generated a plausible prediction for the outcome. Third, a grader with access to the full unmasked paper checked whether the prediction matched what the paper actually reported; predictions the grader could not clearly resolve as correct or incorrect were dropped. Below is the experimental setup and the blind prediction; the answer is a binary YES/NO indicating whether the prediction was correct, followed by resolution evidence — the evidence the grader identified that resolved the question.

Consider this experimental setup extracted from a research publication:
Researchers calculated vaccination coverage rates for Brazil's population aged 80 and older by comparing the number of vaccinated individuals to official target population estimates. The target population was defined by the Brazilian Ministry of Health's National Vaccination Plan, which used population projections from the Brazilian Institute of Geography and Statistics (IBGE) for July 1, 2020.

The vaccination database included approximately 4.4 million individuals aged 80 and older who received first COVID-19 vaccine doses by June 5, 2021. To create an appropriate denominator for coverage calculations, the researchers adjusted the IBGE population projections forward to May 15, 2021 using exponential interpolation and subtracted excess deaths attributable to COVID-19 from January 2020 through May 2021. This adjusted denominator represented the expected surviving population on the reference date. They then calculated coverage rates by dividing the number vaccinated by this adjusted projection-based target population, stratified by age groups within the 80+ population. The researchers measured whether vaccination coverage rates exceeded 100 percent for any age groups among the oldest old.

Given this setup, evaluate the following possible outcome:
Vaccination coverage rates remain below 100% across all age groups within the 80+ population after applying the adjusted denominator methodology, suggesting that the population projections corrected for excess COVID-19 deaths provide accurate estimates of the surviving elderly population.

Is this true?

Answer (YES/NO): NO